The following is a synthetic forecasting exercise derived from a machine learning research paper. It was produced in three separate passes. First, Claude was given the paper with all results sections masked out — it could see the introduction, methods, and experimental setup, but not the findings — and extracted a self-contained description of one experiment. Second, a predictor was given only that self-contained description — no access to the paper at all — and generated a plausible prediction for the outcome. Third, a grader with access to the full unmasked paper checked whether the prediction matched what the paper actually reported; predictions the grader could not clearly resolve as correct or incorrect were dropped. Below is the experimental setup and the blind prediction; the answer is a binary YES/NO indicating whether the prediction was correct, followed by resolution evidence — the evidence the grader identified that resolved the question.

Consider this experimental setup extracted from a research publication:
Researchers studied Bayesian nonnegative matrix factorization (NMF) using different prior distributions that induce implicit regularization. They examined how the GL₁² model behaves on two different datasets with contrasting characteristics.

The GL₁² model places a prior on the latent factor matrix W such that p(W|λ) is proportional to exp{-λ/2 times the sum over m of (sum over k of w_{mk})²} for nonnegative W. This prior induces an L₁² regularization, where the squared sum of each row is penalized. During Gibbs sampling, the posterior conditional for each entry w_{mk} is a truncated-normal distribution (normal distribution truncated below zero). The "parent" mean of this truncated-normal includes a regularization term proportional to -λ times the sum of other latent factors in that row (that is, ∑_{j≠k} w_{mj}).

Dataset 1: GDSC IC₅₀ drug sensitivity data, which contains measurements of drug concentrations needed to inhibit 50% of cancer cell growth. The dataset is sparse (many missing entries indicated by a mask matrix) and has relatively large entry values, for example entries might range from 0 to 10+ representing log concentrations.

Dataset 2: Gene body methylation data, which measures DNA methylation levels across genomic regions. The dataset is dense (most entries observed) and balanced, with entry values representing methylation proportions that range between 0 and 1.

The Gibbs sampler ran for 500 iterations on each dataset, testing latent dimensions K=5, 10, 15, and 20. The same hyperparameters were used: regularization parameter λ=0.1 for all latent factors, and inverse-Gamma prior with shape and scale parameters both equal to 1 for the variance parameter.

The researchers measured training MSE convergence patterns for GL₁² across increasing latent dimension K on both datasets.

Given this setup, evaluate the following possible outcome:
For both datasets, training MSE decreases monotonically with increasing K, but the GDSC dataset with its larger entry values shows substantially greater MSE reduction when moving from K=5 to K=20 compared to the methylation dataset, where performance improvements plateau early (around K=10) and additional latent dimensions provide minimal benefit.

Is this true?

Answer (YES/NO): NO